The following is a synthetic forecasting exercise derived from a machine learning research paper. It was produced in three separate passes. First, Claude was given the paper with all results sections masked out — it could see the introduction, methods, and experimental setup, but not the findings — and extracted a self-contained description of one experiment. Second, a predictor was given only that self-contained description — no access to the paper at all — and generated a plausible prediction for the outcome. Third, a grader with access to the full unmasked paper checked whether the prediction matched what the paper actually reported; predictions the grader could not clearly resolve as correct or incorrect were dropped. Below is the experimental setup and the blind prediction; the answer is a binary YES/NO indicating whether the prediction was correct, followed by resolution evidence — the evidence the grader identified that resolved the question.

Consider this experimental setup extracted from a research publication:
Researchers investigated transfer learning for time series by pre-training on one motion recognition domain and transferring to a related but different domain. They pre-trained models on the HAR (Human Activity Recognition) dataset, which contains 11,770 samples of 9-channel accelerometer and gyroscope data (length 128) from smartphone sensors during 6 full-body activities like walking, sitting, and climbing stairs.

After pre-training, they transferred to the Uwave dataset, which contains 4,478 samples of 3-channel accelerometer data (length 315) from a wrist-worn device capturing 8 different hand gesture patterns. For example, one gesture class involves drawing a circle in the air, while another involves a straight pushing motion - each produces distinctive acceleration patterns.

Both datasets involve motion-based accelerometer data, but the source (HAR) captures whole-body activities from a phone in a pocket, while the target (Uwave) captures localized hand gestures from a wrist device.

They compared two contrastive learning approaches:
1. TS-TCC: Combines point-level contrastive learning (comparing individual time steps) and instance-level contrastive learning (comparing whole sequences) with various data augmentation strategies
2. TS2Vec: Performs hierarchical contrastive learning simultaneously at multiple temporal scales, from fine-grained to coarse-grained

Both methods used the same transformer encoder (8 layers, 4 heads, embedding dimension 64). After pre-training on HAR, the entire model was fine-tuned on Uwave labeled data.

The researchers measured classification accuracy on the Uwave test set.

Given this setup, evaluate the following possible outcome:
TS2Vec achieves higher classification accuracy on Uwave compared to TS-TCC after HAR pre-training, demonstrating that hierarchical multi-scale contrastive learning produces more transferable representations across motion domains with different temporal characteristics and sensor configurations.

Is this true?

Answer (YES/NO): NO